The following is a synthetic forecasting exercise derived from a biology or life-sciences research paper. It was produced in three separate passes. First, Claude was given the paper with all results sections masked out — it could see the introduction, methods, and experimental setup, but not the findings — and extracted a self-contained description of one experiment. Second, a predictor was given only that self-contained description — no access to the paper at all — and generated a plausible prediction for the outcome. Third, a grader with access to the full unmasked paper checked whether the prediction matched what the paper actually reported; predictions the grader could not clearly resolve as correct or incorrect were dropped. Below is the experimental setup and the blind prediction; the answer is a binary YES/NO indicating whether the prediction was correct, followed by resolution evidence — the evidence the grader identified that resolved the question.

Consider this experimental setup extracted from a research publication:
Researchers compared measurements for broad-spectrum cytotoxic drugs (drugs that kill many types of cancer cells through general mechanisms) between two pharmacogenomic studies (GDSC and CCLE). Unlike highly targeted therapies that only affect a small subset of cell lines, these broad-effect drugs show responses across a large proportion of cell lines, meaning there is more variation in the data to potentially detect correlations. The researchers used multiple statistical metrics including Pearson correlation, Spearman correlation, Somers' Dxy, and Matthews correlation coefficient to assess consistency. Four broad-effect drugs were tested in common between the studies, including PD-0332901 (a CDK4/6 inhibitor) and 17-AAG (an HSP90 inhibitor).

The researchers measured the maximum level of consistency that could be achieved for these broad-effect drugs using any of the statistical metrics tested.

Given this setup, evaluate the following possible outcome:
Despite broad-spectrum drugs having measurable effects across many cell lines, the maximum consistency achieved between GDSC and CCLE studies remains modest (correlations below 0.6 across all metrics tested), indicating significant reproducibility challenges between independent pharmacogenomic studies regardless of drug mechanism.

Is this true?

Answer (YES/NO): NO